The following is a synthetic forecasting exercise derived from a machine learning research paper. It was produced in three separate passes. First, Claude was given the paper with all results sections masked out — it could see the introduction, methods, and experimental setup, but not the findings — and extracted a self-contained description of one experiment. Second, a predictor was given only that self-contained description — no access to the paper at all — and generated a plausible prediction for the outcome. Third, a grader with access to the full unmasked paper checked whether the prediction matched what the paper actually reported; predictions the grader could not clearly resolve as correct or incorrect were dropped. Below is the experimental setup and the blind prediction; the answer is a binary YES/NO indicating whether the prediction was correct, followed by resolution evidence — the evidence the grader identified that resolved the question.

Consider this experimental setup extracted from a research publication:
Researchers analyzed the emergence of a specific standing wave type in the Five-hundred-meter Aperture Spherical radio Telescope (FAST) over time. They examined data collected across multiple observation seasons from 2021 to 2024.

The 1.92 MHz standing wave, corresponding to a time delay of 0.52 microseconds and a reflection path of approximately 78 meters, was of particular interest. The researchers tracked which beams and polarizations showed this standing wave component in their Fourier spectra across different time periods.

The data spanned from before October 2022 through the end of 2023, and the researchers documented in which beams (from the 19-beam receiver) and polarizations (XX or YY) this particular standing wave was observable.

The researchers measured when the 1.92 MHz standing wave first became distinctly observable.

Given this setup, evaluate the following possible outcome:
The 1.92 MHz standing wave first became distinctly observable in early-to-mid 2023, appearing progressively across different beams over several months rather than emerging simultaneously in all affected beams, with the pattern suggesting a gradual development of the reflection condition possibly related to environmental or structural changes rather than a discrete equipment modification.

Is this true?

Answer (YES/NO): NO